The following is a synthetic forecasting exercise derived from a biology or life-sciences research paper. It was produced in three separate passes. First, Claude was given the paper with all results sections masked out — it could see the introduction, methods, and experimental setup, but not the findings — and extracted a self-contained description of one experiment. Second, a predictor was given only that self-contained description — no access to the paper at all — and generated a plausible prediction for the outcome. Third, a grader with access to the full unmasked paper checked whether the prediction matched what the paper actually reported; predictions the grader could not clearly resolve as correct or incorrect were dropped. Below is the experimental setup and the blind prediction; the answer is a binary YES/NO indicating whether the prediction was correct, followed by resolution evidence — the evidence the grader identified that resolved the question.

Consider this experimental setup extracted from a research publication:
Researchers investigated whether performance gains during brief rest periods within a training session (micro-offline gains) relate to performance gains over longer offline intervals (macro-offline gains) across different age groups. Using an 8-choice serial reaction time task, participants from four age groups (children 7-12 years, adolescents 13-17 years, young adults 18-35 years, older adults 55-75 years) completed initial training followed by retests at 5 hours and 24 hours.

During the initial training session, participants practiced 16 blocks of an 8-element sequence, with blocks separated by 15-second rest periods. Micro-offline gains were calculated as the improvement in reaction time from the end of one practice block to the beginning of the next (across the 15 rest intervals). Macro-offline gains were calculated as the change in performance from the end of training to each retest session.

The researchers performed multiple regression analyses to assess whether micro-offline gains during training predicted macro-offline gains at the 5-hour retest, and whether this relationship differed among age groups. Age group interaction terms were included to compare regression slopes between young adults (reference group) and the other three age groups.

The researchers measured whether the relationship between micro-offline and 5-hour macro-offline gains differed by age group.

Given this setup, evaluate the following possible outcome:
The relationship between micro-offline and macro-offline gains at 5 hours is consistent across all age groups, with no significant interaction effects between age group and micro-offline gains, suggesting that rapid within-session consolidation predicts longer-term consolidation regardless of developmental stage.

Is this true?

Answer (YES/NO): NO